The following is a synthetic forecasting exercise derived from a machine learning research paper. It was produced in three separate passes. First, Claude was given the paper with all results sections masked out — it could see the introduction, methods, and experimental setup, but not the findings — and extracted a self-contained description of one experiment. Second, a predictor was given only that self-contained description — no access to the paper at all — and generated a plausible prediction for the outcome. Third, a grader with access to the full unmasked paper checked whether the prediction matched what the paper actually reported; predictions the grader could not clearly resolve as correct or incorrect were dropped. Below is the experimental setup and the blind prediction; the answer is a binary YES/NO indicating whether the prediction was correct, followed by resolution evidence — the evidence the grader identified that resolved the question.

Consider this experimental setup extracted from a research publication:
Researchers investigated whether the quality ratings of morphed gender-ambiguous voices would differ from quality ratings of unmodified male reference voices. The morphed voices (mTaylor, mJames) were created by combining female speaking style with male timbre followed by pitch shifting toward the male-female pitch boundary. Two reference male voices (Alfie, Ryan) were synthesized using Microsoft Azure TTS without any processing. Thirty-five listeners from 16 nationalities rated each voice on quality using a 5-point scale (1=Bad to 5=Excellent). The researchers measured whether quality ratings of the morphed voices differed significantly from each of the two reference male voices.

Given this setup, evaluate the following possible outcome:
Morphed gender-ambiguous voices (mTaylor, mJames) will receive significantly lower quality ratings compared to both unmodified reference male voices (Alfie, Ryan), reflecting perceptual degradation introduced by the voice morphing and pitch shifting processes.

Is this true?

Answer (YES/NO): NO